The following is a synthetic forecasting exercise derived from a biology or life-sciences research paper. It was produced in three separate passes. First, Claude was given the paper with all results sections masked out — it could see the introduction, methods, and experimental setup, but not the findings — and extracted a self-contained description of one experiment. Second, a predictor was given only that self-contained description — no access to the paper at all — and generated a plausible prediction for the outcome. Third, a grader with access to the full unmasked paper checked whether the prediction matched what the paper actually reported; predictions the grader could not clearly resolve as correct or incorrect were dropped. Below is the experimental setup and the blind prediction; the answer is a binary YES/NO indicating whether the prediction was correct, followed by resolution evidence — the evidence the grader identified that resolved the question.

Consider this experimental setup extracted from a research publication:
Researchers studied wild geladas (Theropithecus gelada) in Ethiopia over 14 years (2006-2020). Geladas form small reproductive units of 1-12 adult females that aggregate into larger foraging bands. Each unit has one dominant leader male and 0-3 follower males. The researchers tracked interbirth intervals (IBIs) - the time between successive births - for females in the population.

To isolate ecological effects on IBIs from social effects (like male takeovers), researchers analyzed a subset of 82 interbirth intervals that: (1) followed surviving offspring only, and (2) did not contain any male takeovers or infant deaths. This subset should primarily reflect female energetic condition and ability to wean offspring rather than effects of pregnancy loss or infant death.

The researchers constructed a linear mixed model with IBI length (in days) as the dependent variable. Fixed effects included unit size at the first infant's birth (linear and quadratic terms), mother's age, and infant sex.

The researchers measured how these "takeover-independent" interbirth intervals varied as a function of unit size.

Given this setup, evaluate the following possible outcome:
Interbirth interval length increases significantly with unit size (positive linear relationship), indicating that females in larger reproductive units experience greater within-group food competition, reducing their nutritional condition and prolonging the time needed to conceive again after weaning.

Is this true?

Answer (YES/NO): NO